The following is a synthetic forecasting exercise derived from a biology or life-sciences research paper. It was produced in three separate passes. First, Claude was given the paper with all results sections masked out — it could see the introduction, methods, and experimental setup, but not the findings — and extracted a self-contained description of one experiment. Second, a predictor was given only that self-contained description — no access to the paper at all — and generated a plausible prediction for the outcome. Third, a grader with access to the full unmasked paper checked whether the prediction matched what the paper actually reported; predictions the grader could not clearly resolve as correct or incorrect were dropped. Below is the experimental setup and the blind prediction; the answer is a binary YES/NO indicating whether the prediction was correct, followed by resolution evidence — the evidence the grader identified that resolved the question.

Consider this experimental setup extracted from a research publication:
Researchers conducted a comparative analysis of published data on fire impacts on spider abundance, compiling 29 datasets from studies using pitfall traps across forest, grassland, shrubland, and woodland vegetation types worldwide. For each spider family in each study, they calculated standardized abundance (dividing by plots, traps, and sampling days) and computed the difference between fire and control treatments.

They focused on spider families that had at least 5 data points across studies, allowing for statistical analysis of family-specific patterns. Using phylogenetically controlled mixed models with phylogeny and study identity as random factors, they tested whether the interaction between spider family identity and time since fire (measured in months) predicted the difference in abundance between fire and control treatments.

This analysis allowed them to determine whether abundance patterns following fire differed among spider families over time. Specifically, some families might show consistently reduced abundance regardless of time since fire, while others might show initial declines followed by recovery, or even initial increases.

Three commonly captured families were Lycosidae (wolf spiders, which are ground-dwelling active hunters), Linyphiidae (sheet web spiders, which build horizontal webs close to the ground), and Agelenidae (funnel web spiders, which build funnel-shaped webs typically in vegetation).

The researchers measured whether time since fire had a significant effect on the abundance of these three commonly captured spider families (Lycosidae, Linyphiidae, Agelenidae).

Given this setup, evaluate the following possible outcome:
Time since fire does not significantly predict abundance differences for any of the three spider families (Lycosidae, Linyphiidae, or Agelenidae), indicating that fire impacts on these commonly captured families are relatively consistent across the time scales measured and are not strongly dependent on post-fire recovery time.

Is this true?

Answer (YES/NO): NO